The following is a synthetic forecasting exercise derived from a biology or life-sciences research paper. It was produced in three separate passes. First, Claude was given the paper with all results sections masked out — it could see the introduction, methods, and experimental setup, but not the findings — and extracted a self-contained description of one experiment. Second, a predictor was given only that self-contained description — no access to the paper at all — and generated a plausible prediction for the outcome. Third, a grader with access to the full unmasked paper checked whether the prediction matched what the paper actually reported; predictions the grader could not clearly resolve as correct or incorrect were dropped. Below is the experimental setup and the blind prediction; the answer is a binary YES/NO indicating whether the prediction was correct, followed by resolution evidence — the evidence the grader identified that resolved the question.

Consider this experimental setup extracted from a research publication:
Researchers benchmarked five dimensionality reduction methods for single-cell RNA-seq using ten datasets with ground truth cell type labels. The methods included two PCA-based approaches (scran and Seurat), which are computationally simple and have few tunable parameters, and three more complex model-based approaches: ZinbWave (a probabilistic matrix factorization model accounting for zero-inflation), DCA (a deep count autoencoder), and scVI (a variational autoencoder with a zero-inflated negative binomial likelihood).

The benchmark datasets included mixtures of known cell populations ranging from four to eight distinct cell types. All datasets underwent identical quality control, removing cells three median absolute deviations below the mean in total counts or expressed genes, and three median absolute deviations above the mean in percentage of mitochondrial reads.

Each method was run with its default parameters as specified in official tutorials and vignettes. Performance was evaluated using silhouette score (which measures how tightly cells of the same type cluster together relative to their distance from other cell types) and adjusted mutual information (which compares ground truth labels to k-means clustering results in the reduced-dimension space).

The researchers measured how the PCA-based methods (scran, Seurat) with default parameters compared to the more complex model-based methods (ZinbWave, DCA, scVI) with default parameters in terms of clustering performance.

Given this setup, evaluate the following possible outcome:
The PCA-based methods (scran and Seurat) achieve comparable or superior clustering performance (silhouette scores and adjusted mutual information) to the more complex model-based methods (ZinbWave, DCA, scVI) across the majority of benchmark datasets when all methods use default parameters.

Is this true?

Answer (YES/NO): YES